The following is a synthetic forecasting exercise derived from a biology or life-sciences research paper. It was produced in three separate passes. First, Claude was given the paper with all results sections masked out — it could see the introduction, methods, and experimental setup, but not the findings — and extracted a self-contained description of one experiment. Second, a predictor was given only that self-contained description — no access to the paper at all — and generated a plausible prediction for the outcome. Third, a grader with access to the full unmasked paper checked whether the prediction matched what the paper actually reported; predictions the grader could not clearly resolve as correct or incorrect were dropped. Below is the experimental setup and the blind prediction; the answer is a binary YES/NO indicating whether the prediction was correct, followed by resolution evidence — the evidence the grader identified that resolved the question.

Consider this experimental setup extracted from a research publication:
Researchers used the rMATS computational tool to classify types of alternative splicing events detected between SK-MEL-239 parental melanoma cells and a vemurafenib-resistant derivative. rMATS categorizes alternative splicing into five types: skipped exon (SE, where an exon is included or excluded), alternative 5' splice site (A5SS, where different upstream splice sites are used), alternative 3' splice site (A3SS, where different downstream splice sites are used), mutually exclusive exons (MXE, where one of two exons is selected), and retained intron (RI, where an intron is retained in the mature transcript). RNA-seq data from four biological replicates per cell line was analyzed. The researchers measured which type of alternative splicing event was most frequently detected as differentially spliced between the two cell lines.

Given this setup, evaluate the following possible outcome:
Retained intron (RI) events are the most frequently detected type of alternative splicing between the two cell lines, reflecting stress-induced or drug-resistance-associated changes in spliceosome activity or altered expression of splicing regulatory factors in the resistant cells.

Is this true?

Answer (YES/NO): NO